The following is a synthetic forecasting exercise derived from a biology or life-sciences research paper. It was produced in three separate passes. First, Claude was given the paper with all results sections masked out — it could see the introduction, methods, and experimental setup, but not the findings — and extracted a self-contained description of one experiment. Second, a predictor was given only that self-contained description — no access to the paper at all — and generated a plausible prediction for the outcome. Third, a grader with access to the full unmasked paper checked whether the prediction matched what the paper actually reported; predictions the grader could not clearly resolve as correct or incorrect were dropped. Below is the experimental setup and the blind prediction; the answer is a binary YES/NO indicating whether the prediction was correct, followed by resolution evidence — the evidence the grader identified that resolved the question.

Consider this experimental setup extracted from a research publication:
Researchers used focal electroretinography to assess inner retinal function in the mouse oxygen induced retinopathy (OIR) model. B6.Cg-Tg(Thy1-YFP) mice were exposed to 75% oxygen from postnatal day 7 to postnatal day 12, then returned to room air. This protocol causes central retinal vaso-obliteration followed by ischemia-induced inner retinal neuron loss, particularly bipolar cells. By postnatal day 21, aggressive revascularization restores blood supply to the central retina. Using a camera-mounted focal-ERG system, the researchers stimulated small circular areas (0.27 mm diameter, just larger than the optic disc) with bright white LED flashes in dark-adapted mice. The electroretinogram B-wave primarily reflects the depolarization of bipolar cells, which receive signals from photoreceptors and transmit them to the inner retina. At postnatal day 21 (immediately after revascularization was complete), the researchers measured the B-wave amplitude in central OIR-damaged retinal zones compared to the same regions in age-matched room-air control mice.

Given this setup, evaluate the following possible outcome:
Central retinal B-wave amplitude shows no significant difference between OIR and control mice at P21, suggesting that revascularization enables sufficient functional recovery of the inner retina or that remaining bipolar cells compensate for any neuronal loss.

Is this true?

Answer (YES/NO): NO